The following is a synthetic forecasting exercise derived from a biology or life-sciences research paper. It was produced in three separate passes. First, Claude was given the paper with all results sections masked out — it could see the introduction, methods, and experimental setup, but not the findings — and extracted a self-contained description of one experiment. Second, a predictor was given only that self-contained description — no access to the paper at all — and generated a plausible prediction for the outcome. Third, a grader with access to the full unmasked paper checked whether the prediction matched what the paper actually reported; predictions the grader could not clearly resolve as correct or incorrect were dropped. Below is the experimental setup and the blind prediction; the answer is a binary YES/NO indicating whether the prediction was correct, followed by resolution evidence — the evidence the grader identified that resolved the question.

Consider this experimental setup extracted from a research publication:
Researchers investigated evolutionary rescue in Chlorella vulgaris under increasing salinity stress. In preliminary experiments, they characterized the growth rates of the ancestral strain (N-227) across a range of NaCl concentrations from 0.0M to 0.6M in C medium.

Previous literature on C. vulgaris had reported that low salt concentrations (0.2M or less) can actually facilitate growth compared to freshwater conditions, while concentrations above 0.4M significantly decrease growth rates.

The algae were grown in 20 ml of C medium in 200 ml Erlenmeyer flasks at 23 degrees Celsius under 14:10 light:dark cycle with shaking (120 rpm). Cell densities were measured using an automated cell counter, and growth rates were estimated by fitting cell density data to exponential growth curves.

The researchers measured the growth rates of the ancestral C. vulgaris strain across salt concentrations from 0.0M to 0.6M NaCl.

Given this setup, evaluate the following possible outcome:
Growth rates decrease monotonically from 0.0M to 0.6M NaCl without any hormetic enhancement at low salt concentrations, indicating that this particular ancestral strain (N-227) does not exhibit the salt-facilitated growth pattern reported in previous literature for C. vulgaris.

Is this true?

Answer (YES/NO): YES